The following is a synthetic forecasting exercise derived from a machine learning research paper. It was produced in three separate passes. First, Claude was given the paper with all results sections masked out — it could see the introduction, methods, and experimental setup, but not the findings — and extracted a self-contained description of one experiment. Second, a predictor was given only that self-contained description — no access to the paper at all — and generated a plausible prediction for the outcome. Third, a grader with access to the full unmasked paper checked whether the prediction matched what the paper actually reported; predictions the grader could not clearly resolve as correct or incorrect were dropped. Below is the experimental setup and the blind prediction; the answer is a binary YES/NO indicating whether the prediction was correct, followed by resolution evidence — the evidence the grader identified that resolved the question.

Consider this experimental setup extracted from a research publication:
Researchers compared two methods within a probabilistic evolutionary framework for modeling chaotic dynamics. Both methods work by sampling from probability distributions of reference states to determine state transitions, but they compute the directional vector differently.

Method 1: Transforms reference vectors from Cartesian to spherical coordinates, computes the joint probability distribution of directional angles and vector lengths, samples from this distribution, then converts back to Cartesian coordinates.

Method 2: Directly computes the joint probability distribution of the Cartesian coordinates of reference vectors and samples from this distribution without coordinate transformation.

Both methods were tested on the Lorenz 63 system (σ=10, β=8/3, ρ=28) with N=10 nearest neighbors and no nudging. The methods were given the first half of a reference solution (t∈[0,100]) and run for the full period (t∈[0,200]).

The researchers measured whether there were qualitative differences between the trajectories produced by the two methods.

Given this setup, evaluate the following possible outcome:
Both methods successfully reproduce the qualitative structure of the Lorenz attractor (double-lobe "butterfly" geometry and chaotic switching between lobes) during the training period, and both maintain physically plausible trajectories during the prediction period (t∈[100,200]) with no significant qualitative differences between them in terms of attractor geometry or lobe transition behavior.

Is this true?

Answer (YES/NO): NO